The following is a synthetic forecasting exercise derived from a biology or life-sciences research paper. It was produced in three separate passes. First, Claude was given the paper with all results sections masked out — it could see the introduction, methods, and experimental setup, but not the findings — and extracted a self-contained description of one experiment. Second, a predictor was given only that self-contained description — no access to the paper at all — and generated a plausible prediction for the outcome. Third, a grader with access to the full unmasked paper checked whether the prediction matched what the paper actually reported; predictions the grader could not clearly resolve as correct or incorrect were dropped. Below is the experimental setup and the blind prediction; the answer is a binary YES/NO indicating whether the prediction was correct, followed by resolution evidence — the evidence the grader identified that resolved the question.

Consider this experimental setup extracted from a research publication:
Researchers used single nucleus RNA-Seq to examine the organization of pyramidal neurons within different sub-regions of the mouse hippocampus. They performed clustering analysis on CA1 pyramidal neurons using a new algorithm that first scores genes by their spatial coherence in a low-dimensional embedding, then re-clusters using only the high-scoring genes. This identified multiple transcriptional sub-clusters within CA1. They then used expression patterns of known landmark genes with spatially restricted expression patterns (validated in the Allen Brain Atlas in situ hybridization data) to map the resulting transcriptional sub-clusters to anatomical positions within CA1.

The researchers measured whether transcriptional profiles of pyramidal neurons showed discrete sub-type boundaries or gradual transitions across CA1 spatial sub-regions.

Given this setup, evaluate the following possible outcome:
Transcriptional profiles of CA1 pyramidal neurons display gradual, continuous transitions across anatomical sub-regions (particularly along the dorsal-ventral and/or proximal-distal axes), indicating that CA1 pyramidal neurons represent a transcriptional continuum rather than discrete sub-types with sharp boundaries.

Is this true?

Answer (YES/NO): YES